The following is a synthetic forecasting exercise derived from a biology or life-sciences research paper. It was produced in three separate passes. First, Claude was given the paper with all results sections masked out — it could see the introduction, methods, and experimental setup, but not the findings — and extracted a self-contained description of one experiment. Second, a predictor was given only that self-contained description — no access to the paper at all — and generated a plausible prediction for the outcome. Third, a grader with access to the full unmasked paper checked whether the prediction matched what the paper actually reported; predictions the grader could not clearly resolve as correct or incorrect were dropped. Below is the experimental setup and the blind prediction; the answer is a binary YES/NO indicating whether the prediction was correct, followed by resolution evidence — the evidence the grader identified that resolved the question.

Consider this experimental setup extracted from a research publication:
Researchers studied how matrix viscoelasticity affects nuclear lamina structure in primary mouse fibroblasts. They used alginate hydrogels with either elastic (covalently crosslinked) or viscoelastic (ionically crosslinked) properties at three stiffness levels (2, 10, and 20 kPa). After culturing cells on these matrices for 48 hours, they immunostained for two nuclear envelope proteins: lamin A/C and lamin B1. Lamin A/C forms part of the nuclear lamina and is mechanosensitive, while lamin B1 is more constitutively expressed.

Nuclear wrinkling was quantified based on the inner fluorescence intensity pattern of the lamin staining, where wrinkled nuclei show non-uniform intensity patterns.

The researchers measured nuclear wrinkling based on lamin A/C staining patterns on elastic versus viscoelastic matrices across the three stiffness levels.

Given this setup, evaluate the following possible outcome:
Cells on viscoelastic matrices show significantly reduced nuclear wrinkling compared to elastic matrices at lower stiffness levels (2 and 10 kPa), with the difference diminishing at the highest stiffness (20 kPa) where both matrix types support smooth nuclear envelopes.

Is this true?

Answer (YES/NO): NO